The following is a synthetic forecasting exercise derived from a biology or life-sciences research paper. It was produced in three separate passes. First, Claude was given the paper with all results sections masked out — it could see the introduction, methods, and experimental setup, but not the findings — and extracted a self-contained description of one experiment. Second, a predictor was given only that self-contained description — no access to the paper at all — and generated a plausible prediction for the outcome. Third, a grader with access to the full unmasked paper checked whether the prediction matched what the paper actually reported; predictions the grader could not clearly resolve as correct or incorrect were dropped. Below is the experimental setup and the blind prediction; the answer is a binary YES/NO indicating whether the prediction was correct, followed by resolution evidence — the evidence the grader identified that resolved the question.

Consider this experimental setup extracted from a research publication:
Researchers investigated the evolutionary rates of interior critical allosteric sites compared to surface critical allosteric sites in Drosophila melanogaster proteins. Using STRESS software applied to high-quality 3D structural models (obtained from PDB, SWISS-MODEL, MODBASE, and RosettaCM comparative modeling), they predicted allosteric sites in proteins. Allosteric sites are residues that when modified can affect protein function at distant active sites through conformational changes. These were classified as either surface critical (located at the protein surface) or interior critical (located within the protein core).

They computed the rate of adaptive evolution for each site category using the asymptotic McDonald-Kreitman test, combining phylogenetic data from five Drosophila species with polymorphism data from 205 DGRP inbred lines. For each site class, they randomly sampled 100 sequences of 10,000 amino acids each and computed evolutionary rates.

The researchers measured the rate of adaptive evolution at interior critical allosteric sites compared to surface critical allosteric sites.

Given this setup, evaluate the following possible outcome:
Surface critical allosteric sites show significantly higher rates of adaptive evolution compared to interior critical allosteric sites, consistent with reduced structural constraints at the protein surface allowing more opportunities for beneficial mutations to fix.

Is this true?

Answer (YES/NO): YES